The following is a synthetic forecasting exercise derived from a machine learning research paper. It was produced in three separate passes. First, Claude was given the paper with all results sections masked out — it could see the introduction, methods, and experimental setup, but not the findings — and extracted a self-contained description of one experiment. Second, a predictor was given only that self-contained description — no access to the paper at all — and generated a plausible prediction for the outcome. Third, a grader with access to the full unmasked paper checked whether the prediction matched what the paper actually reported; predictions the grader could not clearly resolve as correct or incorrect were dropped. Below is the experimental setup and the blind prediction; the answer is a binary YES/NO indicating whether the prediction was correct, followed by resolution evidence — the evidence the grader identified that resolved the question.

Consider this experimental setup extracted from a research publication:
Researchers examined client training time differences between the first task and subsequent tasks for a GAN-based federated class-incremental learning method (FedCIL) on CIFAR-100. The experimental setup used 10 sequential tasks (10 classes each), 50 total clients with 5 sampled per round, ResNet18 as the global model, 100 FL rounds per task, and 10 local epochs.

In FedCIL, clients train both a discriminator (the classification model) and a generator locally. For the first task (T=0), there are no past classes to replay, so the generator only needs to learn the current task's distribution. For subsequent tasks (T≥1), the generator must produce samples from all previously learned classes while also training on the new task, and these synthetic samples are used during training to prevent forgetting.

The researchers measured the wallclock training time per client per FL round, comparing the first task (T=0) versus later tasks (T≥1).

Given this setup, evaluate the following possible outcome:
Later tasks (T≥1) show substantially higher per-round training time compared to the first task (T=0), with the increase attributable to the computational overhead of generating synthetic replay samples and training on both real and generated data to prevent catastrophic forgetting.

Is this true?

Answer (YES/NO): YES